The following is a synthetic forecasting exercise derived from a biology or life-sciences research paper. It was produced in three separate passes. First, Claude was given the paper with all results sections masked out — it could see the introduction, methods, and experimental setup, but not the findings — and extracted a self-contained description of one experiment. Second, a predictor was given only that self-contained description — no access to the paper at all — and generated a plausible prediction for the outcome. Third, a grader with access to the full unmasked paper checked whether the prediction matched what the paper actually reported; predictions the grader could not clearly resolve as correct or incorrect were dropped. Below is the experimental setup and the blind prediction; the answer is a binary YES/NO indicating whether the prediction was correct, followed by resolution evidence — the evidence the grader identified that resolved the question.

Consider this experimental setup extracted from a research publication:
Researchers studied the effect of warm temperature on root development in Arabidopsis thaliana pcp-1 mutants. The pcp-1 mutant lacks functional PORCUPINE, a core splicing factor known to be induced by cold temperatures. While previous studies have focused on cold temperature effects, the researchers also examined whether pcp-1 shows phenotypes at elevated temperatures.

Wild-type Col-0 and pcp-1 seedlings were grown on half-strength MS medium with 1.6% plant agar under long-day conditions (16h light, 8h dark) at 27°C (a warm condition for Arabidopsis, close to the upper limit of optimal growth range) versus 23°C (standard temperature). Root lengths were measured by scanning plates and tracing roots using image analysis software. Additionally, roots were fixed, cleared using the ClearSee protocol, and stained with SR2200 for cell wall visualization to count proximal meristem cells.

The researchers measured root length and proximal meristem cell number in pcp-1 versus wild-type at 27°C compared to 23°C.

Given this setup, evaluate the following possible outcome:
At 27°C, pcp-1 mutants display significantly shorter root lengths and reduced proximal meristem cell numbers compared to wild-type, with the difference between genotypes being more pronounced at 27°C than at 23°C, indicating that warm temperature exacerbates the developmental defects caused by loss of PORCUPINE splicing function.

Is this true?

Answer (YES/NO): NO